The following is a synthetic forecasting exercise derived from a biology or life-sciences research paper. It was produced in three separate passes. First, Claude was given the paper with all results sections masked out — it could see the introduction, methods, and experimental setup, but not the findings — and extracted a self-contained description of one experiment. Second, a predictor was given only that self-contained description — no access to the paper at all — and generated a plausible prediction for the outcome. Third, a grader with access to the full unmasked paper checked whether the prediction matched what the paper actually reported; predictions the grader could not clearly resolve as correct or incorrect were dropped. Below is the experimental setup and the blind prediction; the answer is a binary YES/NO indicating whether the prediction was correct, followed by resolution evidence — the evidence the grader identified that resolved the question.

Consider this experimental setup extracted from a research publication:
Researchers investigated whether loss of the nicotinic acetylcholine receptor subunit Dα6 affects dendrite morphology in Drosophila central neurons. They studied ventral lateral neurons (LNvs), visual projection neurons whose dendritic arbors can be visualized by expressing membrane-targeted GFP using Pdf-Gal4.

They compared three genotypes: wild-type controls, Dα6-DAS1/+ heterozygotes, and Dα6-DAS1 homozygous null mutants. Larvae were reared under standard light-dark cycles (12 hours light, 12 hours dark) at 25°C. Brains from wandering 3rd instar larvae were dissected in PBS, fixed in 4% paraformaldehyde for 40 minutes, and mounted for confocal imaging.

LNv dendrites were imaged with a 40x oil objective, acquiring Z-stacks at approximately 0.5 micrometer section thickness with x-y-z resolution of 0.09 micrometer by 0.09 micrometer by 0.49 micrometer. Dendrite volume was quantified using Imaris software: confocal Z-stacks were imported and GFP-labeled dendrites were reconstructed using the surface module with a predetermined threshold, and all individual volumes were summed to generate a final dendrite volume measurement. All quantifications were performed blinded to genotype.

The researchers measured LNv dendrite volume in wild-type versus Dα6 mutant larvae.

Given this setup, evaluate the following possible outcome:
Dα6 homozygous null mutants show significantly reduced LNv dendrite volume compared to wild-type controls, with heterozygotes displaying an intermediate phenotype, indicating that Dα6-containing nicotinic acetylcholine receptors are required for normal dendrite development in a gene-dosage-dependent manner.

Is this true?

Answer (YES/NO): NO